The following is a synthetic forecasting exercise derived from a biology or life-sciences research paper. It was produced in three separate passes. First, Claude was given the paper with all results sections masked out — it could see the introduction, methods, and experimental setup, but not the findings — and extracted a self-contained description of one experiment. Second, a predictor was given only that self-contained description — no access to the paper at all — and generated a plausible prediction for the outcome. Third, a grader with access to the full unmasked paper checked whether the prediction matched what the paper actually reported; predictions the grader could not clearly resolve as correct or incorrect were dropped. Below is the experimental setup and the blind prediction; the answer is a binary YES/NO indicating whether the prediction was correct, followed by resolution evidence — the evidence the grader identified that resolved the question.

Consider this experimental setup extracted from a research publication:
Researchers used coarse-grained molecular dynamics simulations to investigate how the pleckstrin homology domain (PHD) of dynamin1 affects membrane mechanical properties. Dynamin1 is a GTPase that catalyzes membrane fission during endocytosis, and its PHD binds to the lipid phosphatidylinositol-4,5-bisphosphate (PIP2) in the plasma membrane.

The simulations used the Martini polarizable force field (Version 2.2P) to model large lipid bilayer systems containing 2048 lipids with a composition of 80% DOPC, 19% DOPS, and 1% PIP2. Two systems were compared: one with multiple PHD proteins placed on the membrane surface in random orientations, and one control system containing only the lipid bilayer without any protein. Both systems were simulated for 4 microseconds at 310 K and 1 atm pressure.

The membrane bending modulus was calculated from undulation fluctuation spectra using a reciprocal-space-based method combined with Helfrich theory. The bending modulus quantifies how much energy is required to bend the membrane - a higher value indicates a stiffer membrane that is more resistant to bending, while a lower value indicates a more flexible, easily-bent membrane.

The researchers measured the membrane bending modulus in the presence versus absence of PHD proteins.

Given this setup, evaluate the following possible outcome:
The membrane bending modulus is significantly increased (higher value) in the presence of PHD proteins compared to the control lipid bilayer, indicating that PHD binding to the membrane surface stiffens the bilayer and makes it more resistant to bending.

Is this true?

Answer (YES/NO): NO